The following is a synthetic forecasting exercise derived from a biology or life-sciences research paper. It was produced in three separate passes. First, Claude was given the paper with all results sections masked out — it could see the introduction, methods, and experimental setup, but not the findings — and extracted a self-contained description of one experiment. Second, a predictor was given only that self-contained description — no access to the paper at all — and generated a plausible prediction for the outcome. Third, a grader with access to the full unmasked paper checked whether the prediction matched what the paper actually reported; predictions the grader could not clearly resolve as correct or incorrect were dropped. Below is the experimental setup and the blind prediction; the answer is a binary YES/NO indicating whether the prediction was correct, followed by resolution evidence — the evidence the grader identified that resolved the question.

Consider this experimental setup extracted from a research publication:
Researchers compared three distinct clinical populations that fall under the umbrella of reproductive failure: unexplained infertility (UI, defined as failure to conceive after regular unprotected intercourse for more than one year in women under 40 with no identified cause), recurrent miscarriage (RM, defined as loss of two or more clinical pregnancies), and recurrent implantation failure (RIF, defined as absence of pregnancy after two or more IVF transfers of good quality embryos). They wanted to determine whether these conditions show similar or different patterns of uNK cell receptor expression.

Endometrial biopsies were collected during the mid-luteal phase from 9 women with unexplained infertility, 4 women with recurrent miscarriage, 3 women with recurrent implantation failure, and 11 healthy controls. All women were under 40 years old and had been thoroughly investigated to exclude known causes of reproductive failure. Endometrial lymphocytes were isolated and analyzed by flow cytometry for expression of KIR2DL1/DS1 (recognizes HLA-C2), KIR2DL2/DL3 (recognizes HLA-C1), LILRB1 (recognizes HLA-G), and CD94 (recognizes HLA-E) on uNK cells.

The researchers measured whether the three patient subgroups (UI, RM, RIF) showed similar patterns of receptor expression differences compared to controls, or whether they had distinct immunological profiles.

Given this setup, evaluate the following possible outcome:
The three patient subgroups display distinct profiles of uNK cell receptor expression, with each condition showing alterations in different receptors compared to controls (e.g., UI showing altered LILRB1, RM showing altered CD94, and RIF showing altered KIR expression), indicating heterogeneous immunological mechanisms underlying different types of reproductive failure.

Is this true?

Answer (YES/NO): NO